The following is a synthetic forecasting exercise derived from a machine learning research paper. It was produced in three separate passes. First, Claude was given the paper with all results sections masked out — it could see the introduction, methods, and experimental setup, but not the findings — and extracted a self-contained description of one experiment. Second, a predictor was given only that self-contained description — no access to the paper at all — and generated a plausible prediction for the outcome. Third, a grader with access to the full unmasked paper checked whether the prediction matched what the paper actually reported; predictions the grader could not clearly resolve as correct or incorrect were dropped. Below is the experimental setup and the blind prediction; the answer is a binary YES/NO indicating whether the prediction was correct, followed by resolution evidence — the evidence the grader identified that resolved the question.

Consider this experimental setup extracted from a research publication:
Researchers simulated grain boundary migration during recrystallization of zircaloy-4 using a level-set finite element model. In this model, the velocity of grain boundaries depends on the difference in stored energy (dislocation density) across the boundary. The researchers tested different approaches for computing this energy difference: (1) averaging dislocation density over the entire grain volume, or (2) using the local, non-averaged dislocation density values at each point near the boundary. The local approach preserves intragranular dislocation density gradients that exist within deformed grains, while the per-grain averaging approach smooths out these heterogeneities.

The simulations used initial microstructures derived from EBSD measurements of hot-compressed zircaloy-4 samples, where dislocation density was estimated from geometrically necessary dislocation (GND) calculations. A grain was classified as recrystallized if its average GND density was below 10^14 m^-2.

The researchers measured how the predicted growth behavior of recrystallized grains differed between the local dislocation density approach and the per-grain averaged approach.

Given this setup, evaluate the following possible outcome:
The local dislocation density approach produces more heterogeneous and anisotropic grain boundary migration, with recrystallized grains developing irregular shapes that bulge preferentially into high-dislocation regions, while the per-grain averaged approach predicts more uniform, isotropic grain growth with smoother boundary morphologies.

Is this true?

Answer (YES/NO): YES